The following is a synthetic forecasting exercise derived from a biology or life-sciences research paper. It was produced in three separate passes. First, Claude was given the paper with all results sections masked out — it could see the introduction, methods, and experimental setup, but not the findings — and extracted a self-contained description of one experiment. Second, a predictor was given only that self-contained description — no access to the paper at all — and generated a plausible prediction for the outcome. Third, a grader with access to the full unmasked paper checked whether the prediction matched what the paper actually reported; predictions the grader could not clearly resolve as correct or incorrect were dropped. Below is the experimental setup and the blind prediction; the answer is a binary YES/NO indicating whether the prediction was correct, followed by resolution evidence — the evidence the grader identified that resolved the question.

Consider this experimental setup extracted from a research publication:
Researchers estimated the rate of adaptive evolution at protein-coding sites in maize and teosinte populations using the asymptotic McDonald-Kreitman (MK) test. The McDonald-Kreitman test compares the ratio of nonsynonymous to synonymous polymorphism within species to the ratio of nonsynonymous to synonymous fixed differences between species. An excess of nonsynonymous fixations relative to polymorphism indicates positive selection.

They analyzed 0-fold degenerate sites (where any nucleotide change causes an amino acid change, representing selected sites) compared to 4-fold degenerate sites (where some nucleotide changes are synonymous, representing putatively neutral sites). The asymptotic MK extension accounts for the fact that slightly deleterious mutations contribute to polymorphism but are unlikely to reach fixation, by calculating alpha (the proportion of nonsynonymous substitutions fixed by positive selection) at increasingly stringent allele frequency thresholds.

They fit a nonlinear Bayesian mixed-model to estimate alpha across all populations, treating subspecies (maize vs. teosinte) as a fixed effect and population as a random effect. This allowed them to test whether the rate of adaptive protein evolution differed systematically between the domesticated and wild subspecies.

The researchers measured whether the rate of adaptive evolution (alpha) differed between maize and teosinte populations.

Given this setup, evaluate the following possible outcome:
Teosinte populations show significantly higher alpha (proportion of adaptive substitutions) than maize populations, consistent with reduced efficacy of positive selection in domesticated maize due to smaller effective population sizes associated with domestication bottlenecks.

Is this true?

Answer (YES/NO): NO